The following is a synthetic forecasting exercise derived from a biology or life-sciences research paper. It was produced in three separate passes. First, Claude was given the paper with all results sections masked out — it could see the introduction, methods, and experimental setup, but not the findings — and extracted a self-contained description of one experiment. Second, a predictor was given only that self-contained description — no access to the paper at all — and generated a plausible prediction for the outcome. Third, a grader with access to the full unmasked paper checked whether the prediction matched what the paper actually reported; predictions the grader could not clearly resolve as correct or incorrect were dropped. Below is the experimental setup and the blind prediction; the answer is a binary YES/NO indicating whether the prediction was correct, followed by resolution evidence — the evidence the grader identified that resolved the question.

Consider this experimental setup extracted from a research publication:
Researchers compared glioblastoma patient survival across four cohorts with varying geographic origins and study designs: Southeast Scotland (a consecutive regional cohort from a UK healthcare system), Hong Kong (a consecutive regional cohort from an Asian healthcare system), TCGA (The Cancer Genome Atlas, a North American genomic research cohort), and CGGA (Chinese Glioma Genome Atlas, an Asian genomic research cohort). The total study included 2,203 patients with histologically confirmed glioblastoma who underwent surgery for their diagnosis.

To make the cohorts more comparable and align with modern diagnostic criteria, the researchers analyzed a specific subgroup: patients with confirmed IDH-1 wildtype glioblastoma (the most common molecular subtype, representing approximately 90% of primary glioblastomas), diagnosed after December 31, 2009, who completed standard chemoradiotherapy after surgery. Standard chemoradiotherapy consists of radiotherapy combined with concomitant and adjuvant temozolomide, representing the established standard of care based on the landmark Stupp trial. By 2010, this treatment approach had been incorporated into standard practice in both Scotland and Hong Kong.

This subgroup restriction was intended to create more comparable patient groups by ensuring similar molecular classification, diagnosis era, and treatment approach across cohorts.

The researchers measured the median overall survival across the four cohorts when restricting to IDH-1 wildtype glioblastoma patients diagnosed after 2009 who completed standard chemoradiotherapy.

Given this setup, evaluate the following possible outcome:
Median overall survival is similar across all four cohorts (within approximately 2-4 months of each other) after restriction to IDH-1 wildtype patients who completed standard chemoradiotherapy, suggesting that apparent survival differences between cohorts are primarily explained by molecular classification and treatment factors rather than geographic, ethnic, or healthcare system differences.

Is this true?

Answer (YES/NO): NO